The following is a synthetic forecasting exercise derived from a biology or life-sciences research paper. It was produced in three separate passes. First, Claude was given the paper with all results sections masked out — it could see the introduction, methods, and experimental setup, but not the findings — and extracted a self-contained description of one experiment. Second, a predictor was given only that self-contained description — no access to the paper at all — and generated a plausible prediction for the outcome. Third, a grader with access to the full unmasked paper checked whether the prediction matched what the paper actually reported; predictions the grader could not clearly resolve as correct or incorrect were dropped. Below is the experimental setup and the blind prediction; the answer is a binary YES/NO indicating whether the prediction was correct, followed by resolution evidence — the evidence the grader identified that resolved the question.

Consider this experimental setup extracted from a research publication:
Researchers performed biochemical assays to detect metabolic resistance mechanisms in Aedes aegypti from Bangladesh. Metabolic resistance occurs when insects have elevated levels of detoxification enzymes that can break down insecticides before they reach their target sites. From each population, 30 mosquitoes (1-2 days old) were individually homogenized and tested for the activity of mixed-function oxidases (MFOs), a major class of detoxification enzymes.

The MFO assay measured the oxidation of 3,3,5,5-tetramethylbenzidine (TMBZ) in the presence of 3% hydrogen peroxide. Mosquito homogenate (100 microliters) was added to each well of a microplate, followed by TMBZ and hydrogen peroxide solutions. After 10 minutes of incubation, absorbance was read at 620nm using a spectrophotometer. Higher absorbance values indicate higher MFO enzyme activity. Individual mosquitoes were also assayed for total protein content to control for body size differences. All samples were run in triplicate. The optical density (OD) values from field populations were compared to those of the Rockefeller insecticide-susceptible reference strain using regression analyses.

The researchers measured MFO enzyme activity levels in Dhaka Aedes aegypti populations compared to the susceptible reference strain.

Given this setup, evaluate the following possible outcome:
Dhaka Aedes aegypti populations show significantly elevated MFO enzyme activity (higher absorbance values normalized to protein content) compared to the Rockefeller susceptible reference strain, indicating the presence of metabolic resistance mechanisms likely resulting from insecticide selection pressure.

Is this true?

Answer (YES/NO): YES